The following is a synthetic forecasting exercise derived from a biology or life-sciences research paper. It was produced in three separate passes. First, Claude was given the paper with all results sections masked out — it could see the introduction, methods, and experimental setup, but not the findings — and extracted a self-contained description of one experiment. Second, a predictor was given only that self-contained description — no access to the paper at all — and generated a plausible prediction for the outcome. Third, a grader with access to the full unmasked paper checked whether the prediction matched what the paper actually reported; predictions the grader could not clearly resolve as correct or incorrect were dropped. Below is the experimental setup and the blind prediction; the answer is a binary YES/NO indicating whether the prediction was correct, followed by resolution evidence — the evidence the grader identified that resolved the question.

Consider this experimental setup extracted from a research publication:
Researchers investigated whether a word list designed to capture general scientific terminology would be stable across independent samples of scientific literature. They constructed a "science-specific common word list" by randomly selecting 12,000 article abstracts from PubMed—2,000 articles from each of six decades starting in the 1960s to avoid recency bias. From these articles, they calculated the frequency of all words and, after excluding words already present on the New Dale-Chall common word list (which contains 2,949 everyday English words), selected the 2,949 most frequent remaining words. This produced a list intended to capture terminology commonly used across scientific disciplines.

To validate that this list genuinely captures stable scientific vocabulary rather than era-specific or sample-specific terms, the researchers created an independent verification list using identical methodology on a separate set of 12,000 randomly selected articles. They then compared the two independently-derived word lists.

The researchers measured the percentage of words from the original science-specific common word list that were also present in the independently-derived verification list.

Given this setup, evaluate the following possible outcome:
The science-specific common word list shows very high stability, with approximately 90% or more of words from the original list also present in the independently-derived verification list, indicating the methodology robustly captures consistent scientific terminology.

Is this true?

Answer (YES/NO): YES